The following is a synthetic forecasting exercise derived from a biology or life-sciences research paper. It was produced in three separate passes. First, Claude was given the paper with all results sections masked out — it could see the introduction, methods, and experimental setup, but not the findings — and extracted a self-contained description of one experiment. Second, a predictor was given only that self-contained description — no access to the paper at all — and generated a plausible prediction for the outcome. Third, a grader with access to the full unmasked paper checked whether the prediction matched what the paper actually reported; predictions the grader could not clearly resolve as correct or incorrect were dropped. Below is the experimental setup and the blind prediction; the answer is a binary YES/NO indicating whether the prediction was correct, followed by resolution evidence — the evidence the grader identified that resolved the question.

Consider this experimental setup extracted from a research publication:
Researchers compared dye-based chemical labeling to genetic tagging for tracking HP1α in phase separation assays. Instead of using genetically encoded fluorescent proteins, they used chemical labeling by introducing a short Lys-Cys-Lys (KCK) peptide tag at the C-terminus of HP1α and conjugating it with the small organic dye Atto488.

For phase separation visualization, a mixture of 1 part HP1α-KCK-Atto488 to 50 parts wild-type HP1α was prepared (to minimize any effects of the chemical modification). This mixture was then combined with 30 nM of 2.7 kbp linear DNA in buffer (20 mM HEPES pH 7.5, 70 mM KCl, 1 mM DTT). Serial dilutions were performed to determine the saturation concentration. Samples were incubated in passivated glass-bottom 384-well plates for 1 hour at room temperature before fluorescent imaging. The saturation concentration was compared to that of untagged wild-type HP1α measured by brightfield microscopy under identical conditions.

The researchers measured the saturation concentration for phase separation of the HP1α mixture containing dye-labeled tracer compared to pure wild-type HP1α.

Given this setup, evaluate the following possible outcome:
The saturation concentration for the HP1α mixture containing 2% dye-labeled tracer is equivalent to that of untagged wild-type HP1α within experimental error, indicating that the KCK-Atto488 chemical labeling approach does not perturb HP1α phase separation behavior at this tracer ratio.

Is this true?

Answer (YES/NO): YES